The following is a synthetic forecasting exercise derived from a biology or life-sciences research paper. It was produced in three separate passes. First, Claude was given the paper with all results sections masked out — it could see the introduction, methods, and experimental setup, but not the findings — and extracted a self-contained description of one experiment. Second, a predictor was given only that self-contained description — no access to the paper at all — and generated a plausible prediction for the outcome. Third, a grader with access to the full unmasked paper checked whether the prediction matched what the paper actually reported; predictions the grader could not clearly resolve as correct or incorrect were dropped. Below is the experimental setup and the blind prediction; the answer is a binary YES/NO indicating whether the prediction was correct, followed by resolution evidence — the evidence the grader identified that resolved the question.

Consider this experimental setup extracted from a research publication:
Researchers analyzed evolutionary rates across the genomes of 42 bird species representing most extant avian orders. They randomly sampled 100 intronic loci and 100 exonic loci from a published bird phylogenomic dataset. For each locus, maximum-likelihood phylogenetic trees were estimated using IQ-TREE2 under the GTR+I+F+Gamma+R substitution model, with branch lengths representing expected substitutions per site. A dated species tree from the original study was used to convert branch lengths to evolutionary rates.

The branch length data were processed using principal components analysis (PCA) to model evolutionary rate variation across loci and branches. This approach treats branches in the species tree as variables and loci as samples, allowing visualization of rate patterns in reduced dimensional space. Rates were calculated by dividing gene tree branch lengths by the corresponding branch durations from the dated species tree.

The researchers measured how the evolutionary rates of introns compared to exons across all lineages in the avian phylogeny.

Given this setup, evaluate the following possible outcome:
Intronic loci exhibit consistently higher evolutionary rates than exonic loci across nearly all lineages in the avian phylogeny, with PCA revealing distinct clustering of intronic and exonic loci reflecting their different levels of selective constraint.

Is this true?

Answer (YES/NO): YES